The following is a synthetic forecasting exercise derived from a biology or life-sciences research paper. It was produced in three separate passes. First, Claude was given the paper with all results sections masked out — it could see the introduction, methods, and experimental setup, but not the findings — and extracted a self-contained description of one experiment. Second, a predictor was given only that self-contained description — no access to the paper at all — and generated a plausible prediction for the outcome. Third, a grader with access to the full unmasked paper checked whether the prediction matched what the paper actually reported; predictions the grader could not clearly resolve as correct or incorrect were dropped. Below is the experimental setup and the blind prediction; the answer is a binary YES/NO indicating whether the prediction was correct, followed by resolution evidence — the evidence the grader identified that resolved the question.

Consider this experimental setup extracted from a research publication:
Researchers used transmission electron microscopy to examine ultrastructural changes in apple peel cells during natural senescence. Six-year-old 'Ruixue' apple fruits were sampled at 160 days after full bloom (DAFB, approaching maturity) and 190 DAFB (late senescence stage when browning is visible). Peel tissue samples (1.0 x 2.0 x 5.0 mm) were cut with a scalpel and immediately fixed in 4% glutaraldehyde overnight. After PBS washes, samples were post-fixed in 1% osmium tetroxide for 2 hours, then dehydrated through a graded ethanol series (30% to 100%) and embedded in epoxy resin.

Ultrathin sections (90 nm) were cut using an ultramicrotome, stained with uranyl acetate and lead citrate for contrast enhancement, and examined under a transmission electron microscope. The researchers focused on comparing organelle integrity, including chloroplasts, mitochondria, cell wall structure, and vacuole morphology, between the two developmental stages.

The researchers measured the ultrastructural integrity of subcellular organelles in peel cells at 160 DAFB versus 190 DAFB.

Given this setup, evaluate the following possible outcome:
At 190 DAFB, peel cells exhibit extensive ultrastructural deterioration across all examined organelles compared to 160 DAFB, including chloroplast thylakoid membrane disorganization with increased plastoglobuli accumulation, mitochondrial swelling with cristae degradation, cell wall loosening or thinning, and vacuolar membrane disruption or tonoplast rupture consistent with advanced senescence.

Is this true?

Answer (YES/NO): NO